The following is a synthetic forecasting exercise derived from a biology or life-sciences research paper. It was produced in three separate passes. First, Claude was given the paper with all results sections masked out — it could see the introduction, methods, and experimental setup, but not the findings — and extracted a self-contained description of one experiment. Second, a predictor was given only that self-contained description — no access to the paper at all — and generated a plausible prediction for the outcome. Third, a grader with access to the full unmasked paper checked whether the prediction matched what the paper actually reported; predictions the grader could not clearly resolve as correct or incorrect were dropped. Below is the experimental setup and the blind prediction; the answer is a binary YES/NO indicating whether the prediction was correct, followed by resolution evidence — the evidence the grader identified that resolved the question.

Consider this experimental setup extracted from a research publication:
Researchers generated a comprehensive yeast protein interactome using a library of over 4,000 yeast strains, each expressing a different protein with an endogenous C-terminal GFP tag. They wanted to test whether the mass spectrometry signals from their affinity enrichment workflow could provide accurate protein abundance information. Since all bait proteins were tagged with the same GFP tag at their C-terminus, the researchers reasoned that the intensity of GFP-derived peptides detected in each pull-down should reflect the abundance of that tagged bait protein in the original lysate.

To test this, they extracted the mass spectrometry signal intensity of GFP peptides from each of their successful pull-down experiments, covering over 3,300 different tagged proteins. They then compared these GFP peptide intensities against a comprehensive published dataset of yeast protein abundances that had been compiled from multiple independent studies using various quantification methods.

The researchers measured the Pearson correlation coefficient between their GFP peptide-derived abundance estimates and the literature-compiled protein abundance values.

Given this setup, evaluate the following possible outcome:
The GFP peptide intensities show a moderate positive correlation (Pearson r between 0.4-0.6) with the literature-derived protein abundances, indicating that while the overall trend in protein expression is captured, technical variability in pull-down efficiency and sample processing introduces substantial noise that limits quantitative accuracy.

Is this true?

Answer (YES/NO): NO